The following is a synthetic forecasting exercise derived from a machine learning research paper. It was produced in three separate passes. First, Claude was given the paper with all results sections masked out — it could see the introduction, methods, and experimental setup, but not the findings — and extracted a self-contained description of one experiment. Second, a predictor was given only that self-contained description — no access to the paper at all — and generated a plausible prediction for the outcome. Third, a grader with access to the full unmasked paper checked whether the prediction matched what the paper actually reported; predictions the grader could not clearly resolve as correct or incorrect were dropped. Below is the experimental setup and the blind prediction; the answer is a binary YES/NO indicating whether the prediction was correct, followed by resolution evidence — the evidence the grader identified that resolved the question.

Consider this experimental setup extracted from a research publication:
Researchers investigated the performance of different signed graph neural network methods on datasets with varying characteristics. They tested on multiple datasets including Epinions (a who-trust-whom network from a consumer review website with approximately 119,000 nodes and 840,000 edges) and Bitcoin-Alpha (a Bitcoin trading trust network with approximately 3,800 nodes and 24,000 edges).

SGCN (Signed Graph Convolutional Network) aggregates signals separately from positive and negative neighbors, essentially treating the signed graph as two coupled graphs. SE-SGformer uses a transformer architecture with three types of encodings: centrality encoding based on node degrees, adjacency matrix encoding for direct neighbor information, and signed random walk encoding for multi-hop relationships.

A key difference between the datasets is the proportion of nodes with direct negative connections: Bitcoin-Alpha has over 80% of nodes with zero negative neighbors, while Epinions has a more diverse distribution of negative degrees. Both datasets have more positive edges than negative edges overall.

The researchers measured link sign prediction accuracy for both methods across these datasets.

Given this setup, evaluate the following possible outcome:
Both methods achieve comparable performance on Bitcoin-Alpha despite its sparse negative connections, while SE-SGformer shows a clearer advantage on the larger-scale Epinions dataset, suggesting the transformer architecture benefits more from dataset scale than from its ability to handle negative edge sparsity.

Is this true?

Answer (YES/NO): NO